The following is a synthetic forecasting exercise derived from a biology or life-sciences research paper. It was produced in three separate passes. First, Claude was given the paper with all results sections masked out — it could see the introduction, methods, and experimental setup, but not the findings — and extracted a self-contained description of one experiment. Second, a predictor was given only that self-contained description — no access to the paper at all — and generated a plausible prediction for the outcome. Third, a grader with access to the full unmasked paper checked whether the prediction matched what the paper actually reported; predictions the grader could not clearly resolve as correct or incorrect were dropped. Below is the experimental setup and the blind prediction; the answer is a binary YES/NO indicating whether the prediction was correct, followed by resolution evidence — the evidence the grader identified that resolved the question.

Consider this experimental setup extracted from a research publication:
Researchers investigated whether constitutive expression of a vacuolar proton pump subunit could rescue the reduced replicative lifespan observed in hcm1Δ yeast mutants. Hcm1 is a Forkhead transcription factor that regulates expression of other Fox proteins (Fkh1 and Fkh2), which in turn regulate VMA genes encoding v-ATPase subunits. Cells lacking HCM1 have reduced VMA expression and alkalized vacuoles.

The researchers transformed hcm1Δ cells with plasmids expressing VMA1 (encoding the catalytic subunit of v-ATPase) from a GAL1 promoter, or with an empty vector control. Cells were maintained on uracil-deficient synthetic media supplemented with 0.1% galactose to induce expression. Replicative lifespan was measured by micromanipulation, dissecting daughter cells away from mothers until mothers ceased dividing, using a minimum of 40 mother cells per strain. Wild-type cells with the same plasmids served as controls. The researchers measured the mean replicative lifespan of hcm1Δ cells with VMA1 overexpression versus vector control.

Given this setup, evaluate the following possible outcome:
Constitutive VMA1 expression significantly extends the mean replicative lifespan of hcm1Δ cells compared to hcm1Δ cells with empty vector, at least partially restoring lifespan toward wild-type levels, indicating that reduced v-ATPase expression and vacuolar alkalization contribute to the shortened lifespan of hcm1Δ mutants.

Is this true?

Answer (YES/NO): YES